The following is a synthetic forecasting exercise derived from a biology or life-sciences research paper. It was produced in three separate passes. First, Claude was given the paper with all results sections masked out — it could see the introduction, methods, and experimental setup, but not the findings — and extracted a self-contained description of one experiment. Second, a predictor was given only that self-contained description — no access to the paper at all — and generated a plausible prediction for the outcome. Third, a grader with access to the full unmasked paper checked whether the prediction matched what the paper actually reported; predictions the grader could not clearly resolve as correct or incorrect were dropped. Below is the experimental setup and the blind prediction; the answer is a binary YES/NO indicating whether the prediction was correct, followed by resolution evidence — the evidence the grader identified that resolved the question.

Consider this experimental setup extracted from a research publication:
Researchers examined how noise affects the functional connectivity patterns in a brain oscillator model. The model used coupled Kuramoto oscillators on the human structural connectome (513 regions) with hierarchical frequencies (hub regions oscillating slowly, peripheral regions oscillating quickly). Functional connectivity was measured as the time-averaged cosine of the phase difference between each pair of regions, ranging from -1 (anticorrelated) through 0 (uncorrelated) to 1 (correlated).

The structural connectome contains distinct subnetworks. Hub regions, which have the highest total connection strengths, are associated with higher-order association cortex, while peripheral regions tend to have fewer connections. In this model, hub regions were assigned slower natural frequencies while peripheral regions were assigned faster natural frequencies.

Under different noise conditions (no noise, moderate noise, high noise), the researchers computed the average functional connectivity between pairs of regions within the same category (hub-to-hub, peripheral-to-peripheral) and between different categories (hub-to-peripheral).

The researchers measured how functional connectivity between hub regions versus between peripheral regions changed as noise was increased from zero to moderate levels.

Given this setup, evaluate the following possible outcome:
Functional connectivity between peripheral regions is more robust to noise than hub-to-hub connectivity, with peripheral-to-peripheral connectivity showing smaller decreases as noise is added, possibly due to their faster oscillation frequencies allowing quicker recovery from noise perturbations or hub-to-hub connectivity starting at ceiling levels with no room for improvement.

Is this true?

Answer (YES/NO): NO